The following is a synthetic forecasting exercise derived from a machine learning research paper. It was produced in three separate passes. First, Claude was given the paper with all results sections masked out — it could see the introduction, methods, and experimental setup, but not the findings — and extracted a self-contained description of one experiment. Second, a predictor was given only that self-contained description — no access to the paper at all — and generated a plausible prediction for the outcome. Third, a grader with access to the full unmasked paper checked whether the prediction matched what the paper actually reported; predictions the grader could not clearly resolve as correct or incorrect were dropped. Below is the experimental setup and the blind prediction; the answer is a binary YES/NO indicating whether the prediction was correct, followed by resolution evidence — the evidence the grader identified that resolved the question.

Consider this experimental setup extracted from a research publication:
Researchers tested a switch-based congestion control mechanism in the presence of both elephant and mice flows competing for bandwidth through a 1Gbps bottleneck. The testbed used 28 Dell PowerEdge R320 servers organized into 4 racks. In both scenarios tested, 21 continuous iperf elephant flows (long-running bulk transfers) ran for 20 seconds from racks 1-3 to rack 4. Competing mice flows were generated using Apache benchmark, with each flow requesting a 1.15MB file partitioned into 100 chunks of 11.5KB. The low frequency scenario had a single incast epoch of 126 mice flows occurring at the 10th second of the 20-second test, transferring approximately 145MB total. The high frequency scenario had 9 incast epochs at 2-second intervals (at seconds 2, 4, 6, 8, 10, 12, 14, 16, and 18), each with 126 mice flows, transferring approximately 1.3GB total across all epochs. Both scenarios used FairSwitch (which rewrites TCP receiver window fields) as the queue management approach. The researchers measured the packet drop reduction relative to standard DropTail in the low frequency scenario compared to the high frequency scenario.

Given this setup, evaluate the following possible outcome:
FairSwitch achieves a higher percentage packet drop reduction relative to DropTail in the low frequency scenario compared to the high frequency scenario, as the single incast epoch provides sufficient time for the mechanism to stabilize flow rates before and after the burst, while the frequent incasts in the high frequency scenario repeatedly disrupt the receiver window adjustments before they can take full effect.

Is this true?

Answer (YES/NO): YES